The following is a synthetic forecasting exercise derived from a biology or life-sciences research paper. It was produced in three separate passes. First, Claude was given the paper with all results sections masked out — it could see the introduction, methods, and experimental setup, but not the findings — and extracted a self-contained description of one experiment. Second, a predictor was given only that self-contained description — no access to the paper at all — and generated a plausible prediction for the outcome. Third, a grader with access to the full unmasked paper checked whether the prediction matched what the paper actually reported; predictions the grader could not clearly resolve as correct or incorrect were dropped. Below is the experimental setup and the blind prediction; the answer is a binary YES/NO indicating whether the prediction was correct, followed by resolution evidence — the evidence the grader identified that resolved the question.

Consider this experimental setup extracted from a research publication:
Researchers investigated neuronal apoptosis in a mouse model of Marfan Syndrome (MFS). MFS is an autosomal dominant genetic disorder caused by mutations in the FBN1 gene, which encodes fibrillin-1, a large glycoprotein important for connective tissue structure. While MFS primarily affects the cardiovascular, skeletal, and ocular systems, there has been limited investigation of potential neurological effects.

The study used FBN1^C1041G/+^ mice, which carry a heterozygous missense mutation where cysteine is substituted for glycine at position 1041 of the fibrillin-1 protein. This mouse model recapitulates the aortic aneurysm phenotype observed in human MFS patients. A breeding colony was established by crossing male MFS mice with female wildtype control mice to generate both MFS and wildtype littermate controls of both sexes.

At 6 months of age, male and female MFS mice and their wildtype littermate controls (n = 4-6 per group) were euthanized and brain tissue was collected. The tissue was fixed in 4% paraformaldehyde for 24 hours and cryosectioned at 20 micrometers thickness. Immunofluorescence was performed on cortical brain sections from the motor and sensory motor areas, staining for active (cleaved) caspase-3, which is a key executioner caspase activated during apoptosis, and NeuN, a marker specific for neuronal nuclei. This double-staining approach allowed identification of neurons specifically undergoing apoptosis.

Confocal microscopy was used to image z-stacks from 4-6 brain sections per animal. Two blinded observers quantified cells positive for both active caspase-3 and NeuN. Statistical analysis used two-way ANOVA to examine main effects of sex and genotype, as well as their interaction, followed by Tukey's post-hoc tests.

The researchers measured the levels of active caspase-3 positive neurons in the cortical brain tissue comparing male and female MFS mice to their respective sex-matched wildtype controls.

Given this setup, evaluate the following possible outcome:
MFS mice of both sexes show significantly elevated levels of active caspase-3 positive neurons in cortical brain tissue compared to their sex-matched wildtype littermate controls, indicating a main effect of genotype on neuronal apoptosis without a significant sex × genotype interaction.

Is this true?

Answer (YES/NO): NO